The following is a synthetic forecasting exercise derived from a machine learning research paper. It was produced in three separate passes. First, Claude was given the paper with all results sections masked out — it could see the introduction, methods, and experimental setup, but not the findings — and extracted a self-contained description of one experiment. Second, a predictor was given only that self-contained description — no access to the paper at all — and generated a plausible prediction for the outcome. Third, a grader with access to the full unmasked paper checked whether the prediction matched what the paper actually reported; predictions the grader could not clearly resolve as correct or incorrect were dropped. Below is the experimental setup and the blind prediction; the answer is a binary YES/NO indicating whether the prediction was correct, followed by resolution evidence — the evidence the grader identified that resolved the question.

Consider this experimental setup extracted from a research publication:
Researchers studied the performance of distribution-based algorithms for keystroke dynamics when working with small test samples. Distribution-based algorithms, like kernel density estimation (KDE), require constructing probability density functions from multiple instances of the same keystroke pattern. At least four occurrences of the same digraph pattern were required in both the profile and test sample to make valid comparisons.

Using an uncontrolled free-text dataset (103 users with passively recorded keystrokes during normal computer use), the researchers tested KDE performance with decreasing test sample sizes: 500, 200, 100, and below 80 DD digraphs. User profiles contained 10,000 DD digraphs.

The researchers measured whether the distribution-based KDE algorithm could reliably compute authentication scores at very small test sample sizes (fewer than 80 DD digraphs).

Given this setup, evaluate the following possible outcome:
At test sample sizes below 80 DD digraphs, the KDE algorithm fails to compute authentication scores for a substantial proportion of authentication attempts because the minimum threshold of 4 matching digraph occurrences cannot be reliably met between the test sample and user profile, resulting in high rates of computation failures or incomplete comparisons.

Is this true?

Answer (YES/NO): YES